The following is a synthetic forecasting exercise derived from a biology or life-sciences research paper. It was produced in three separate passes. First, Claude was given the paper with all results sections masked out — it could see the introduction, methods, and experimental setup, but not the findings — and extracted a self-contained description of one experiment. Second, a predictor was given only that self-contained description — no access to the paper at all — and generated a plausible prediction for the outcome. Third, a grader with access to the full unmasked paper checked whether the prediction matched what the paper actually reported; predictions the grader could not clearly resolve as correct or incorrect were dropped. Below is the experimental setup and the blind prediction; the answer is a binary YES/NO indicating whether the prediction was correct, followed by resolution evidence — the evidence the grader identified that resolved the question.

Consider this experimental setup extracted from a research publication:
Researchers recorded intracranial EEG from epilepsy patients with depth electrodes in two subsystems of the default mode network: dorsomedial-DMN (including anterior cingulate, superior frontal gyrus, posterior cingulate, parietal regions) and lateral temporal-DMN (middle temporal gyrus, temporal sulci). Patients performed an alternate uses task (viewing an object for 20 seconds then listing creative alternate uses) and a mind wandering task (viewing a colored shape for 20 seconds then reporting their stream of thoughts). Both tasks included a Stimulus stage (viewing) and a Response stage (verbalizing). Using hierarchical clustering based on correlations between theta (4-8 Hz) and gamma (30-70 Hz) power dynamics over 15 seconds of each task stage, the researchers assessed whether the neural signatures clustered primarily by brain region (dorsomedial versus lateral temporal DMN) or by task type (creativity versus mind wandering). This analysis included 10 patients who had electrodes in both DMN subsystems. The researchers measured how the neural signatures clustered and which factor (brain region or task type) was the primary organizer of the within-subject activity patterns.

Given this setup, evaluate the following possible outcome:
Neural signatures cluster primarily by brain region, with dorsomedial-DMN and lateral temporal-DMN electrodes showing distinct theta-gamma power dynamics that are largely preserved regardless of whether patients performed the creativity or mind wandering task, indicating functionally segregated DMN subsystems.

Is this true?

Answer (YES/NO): NO